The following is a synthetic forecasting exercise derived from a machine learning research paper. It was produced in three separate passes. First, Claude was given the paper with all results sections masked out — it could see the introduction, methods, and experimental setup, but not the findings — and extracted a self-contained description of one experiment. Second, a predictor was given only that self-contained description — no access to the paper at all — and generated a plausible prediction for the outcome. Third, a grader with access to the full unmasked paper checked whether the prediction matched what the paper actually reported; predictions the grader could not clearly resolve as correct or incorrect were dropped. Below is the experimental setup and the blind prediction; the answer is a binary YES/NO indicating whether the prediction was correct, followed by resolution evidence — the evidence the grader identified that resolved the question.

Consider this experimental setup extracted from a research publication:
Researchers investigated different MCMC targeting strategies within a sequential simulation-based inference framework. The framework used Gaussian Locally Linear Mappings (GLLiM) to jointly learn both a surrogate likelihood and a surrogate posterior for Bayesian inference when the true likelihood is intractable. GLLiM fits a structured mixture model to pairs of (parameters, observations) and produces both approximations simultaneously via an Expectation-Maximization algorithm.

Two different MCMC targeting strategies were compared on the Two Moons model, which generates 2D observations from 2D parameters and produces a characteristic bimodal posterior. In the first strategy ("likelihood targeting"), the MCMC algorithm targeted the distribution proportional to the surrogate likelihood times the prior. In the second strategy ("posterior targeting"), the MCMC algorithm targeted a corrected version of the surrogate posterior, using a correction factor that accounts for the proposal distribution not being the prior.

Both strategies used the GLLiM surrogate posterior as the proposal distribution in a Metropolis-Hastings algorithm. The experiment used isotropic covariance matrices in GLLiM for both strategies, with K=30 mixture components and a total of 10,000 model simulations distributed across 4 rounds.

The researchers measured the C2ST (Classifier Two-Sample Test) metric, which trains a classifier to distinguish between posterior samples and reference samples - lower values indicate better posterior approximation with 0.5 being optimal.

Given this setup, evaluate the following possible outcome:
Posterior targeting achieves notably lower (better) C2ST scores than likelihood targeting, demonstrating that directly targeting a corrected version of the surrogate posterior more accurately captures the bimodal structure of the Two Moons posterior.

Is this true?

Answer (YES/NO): NO